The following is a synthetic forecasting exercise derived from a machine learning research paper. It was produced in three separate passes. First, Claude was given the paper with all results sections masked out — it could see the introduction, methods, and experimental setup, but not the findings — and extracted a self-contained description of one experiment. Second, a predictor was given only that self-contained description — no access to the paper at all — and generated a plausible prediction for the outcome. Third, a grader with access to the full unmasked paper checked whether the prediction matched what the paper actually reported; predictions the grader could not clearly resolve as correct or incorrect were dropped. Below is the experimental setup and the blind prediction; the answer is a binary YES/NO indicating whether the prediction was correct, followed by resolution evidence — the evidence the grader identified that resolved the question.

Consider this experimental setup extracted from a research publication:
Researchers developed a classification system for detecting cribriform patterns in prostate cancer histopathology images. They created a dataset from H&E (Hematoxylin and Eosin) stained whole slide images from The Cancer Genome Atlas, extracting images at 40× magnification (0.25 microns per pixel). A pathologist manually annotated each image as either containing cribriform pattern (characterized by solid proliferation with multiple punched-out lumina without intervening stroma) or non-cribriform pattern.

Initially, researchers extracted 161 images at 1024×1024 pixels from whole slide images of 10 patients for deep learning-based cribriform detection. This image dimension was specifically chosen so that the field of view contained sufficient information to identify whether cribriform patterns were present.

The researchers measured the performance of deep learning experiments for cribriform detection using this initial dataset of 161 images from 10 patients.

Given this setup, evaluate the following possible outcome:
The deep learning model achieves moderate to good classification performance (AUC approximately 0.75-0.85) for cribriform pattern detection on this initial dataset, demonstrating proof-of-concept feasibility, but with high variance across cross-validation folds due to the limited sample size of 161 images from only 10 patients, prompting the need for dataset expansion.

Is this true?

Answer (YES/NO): NO